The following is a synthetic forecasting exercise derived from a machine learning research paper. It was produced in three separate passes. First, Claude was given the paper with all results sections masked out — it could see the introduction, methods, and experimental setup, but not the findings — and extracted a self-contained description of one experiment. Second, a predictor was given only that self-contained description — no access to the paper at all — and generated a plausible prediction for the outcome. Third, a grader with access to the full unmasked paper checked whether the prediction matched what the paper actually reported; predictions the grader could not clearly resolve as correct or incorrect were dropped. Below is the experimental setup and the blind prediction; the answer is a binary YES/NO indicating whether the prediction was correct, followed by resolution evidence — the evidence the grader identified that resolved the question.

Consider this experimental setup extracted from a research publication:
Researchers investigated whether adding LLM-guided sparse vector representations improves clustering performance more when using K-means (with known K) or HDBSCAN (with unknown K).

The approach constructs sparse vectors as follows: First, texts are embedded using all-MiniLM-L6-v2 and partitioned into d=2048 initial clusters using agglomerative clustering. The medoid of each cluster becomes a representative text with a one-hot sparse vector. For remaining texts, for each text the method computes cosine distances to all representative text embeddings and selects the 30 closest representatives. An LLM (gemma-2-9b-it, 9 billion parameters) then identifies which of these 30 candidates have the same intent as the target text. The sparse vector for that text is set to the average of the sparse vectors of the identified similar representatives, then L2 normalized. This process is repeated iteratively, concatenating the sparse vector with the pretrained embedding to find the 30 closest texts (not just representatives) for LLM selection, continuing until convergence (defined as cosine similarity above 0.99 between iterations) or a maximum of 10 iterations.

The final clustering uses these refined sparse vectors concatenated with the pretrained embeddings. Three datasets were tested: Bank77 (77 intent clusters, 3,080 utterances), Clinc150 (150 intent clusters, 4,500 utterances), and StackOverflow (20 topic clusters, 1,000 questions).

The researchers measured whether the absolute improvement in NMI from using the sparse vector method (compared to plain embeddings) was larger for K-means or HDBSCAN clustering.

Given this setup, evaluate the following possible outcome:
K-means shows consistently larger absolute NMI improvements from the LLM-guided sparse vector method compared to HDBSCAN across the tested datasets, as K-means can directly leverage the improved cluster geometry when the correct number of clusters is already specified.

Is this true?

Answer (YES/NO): NO